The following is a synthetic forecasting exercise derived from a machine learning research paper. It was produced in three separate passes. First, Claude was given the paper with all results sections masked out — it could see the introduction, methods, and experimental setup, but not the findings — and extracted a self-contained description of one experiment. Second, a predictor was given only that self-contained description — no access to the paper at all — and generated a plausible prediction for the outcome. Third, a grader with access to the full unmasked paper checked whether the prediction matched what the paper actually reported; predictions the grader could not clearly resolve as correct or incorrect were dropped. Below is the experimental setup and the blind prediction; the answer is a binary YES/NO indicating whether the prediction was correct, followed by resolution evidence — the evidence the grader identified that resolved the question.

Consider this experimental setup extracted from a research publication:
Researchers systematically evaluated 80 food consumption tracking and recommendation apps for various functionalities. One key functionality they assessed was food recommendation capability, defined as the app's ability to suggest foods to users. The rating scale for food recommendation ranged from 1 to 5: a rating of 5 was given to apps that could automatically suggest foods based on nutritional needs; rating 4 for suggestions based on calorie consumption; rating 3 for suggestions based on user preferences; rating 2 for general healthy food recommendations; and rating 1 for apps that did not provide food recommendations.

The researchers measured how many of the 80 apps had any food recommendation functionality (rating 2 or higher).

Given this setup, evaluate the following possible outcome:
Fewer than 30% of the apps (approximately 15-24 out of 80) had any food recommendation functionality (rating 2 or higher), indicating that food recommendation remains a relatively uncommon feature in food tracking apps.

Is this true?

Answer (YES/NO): NO